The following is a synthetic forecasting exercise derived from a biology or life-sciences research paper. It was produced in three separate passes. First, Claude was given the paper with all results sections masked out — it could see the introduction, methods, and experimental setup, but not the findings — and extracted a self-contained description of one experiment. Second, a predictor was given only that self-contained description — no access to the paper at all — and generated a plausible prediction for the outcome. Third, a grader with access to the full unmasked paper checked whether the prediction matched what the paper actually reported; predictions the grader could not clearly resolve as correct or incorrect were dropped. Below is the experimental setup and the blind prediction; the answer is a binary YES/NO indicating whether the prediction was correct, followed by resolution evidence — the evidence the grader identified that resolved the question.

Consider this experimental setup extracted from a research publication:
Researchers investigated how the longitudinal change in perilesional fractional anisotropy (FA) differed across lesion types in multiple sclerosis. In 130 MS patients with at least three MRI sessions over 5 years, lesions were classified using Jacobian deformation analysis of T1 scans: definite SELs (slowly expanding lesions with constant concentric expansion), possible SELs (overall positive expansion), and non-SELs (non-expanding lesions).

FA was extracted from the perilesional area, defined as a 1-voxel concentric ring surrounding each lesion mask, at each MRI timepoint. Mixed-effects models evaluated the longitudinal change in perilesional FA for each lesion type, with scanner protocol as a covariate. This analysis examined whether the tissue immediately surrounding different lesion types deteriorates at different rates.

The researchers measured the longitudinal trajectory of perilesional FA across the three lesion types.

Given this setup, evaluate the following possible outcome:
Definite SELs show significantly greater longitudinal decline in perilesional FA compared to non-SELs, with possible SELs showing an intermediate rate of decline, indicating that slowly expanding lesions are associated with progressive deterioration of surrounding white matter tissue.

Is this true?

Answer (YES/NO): NO